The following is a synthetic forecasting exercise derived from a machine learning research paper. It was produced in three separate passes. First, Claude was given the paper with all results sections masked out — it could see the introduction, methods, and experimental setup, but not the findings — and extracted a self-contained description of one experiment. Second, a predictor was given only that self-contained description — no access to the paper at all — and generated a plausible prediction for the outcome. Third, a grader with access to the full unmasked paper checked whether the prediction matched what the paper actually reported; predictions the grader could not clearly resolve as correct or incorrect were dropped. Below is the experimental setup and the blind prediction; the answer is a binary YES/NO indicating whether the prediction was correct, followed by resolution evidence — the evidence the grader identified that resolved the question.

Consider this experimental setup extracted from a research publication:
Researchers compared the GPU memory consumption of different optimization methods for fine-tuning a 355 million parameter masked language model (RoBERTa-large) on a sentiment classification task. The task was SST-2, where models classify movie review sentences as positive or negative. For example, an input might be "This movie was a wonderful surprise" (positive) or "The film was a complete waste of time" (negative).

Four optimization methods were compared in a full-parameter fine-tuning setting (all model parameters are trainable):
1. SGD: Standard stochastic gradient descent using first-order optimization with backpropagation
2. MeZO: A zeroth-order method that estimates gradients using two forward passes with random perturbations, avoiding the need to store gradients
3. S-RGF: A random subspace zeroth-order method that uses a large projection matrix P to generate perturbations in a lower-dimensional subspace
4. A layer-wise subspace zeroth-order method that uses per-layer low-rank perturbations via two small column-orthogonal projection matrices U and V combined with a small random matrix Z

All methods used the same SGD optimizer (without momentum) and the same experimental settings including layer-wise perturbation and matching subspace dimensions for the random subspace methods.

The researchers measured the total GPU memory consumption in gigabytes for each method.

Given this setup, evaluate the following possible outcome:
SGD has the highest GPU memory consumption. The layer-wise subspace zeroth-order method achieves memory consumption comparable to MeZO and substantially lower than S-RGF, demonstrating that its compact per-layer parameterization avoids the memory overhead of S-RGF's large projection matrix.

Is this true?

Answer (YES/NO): NO